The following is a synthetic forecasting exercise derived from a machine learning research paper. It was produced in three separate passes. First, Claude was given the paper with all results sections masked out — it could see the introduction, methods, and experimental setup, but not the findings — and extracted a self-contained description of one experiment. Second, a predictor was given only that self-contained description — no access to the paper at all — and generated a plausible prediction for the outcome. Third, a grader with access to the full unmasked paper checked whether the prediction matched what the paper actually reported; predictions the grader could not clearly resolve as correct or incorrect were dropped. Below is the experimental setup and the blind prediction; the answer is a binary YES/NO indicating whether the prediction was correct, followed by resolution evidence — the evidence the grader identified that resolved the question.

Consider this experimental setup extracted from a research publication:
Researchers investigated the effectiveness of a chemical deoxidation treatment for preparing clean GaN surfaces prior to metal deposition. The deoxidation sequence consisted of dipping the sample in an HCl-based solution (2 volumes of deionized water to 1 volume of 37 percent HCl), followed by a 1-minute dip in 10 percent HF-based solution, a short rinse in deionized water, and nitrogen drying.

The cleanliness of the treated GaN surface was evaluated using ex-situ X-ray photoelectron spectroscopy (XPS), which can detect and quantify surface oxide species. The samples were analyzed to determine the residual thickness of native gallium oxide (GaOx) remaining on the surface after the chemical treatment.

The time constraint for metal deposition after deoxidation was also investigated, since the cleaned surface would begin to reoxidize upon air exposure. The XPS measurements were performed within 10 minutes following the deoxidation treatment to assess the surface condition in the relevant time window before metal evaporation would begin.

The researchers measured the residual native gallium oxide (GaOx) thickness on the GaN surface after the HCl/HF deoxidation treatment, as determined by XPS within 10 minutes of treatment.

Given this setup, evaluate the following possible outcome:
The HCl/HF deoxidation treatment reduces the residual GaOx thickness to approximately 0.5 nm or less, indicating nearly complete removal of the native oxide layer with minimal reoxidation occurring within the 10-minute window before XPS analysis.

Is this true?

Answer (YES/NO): YES